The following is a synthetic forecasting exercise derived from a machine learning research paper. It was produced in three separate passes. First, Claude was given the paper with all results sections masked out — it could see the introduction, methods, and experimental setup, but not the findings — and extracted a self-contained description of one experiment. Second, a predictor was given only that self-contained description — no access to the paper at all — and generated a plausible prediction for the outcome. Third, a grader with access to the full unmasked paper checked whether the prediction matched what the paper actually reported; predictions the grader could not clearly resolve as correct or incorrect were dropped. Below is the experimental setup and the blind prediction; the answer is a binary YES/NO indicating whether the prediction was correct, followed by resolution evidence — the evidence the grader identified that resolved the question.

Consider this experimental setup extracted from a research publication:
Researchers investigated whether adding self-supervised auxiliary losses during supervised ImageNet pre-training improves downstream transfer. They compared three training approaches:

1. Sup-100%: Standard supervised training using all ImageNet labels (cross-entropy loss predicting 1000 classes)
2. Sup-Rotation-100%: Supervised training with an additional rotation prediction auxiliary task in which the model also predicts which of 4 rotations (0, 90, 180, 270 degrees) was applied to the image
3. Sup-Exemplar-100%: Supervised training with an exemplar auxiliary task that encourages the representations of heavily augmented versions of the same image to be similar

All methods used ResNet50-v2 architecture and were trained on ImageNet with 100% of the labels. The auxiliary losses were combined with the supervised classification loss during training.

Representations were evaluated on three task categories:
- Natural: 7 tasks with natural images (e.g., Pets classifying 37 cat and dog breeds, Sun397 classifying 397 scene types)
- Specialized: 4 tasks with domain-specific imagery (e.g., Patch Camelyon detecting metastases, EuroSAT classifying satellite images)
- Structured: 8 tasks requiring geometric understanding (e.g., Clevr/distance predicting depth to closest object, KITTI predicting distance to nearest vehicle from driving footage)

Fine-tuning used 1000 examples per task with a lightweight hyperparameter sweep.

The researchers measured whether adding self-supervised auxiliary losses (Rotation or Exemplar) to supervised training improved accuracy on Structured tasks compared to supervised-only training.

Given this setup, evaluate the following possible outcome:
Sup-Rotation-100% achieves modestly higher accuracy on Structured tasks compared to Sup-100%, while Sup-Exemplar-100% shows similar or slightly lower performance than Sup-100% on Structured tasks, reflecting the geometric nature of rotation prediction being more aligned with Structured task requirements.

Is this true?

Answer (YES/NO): NO